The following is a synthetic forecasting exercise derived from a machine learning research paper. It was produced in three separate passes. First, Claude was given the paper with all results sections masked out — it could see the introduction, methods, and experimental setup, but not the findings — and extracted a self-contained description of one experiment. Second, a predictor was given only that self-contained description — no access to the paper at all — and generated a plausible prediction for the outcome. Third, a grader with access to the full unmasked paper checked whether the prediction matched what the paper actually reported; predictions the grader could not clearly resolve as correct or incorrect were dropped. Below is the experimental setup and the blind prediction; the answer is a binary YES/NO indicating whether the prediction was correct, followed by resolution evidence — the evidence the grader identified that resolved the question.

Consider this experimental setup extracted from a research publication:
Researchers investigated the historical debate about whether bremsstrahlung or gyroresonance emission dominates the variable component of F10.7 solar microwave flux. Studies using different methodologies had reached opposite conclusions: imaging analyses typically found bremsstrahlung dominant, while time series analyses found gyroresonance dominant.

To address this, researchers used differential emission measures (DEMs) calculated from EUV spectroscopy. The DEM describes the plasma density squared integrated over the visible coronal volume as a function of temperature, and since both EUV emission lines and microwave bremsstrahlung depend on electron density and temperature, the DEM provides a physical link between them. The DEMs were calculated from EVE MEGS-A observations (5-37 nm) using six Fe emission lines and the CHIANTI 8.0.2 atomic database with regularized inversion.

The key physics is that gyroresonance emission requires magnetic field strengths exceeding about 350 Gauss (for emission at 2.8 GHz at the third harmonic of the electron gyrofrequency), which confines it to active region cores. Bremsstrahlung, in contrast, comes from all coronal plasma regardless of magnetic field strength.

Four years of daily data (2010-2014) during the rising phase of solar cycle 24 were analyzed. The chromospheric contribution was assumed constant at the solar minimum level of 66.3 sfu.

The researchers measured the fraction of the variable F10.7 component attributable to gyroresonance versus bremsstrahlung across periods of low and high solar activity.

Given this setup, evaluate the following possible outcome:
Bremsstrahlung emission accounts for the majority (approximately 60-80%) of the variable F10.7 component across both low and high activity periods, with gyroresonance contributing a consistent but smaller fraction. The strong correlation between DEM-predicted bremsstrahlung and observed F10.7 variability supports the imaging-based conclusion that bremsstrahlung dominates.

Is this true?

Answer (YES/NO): NO